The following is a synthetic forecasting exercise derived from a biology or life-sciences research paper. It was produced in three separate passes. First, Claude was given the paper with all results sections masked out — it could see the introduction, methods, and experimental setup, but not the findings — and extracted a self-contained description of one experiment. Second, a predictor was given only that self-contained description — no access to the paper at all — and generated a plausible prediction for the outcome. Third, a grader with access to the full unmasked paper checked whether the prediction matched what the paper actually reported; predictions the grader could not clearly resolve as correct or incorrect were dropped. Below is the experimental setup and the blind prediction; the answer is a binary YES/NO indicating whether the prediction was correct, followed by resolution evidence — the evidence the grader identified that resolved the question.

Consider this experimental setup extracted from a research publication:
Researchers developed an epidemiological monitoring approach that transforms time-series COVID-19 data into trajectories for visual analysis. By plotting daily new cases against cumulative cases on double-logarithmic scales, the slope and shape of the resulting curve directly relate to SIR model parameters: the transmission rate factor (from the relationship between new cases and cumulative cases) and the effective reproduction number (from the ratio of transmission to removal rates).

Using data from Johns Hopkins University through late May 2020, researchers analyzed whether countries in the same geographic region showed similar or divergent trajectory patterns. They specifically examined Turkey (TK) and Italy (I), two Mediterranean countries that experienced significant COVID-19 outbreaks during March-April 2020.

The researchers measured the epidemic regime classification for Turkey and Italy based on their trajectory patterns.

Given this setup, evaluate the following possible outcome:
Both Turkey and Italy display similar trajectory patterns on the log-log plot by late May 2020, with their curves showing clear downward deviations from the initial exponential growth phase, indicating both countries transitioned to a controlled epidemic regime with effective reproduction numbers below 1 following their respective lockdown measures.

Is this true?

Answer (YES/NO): YES